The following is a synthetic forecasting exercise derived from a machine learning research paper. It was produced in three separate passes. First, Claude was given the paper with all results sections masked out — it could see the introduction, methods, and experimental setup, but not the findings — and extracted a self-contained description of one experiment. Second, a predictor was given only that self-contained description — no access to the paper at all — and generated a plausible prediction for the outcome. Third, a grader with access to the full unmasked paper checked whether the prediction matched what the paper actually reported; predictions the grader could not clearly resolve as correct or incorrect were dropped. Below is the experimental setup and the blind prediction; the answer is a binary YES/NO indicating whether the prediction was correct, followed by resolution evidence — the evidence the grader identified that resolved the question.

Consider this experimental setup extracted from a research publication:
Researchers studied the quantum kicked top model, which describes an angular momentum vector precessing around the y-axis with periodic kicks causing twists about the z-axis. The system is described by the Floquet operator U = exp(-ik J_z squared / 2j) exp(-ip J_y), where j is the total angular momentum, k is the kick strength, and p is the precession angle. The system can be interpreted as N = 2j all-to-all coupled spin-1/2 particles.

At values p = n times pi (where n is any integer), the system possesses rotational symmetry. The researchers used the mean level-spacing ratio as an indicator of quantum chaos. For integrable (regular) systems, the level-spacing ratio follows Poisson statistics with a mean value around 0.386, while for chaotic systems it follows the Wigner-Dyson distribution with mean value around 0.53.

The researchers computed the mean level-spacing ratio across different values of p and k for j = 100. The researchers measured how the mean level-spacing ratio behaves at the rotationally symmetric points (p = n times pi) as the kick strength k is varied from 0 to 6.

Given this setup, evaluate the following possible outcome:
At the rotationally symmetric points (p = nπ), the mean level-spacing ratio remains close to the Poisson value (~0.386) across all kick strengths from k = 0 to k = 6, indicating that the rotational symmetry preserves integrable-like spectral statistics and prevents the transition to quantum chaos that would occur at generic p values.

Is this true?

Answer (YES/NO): YES